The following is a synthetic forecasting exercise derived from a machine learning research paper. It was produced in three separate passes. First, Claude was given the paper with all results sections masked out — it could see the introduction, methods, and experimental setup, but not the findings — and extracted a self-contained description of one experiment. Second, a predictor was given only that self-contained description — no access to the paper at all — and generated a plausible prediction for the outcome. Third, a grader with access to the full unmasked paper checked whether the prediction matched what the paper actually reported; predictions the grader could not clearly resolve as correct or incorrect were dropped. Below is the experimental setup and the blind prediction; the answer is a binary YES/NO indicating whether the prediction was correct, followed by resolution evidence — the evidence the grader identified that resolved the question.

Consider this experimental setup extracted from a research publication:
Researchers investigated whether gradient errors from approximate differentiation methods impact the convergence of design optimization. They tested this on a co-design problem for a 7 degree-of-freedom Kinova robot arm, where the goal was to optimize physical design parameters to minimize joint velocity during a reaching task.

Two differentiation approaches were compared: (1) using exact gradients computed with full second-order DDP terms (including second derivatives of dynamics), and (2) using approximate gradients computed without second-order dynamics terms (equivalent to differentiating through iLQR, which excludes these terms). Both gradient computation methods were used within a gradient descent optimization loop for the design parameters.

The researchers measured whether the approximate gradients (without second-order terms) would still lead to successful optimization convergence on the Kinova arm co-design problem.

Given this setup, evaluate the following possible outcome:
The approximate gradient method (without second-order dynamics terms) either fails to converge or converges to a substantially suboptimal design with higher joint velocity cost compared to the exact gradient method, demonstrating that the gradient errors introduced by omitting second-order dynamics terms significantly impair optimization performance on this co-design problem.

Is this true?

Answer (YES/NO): YES